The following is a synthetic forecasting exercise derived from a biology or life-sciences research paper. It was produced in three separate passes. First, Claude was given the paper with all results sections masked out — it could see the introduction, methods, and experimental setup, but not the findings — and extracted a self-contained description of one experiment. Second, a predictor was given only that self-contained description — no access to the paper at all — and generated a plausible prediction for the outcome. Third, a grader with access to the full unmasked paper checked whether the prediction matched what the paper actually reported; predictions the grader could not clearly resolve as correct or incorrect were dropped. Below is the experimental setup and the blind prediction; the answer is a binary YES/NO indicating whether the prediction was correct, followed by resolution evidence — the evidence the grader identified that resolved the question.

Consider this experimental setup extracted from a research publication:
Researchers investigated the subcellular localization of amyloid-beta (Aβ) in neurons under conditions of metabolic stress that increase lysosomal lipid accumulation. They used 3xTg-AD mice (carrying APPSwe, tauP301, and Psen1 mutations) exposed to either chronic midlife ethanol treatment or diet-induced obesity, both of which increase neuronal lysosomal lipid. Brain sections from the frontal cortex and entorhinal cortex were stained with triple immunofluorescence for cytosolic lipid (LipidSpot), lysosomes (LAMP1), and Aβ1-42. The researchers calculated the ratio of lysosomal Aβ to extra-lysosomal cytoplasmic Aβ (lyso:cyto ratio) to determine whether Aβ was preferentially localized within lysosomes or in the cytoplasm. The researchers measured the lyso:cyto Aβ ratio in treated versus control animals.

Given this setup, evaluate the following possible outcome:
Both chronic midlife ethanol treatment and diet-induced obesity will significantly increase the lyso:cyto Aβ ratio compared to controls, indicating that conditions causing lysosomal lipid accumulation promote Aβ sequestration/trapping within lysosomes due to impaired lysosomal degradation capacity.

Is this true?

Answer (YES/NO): NO